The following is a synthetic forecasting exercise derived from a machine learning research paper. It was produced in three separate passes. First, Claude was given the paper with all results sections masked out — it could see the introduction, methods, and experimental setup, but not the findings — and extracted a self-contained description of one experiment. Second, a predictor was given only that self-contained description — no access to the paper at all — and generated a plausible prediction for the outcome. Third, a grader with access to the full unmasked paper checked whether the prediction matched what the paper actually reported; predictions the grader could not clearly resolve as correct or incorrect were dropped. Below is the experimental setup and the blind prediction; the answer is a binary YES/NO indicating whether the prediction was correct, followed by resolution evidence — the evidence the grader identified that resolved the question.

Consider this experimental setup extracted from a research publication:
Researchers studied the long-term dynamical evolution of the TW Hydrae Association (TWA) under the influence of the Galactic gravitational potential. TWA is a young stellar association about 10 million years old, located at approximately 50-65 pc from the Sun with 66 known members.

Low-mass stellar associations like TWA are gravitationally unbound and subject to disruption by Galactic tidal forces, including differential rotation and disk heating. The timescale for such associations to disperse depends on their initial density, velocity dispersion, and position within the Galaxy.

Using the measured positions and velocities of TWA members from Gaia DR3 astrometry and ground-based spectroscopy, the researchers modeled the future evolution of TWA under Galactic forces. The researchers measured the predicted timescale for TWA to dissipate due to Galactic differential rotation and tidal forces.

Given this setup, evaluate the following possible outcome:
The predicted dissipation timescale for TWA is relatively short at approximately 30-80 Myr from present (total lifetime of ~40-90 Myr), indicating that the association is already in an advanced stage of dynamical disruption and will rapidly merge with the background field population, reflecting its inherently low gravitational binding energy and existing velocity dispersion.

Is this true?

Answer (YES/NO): NO